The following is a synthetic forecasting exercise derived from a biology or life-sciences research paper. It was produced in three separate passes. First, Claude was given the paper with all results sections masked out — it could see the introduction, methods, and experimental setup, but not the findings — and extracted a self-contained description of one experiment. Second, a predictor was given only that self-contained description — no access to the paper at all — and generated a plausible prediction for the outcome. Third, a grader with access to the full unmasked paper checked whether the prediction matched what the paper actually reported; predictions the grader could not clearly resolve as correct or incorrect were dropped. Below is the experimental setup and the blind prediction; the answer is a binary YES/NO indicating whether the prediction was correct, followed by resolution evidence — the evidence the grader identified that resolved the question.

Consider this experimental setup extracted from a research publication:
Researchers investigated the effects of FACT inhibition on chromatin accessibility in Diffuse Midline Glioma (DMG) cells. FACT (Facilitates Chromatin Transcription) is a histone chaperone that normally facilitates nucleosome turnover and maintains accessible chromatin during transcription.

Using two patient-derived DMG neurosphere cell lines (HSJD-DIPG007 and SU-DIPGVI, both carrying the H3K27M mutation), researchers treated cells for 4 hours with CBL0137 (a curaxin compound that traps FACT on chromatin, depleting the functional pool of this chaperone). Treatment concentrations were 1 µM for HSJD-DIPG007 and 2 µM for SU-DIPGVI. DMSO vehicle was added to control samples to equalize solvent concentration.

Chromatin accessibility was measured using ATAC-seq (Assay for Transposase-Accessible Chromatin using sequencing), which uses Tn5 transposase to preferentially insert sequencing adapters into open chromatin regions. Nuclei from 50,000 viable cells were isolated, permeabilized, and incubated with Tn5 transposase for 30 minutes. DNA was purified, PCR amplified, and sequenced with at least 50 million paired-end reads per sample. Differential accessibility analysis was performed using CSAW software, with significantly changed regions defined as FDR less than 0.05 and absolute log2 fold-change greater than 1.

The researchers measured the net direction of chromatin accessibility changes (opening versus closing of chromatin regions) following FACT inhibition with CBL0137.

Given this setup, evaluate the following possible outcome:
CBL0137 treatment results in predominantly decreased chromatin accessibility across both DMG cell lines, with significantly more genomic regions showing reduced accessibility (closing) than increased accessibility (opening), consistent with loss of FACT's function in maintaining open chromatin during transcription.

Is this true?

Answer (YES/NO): YES